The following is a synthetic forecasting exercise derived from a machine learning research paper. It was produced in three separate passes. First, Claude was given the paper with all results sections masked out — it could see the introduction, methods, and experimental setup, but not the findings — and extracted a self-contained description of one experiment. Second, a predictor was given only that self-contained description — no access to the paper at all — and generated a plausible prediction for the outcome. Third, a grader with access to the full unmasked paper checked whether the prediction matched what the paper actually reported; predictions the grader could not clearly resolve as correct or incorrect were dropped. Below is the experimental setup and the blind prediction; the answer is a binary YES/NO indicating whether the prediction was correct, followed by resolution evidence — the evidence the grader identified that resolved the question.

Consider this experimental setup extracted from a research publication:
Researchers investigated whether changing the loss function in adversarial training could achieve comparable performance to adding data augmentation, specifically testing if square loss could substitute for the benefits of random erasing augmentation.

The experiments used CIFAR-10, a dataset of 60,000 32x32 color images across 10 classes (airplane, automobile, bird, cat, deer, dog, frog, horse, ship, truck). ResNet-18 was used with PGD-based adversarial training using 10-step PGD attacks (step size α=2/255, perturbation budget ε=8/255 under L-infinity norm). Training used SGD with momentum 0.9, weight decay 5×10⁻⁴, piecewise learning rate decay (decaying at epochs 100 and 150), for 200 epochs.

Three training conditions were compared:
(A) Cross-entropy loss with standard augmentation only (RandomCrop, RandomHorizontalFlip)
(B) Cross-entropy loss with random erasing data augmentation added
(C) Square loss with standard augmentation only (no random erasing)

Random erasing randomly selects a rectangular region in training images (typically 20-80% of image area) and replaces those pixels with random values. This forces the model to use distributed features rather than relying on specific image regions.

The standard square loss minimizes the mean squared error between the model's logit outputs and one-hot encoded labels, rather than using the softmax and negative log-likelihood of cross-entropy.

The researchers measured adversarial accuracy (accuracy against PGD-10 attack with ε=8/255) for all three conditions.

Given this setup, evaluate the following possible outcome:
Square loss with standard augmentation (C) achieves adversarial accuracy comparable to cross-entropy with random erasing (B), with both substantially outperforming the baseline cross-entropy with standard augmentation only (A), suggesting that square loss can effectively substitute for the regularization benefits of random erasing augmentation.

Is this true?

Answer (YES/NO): YES